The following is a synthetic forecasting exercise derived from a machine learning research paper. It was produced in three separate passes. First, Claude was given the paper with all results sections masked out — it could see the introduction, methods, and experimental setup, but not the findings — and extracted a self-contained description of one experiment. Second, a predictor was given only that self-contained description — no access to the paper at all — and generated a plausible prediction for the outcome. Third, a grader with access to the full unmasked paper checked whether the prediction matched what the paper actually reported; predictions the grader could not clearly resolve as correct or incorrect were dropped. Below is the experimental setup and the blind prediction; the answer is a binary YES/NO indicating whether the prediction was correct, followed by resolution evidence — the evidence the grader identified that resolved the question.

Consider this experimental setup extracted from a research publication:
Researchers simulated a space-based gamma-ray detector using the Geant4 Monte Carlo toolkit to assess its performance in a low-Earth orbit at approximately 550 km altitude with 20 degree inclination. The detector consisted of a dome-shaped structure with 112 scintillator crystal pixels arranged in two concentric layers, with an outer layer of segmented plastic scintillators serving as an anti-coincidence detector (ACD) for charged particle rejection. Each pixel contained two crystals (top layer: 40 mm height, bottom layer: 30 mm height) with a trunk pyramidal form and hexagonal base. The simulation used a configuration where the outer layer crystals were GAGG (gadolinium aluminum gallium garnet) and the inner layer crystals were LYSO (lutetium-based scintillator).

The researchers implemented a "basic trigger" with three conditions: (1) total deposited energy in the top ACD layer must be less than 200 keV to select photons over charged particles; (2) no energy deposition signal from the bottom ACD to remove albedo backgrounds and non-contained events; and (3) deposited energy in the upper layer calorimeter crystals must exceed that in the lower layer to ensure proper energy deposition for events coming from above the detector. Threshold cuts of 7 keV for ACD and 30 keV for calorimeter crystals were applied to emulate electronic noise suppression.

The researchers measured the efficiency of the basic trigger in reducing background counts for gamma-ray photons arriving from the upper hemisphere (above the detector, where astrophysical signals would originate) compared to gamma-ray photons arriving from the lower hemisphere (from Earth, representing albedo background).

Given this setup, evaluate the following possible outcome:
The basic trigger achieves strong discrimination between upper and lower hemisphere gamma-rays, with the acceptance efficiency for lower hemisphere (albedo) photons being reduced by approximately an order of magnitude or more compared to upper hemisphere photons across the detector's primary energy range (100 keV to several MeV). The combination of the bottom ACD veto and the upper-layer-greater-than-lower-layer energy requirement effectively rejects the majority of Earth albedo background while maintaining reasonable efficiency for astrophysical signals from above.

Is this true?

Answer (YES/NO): NO